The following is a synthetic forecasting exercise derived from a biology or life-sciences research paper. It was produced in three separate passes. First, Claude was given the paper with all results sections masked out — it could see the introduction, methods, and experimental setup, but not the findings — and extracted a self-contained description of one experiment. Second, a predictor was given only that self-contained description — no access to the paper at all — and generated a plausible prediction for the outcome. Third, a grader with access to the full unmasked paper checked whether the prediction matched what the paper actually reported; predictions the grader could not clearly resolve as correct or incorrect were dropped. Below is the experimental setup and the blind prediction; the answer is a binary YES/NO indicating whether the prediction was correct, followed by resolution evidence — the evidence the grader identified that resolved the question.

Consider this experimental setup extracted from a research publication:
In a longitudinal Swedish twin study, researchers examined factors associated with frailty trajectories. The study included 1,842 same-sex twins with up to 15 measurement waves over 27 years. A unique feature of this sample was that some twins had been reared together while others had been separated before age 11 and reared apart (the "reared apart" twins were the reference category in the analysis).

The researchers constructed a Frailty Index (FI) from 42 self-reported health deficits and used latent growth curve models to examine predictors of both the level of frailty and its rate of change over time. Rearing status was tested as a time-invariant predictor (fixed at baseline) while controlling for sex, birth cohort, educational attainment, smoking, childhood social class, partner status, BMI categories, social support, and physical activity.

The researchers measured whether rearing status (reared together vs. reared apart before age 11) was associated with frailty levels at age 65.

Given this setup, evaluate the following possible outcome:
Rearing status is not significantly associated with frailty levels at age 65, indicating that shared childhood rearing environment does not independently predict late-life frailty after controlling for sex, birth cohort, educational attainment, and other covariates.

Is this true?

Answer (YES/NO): NO